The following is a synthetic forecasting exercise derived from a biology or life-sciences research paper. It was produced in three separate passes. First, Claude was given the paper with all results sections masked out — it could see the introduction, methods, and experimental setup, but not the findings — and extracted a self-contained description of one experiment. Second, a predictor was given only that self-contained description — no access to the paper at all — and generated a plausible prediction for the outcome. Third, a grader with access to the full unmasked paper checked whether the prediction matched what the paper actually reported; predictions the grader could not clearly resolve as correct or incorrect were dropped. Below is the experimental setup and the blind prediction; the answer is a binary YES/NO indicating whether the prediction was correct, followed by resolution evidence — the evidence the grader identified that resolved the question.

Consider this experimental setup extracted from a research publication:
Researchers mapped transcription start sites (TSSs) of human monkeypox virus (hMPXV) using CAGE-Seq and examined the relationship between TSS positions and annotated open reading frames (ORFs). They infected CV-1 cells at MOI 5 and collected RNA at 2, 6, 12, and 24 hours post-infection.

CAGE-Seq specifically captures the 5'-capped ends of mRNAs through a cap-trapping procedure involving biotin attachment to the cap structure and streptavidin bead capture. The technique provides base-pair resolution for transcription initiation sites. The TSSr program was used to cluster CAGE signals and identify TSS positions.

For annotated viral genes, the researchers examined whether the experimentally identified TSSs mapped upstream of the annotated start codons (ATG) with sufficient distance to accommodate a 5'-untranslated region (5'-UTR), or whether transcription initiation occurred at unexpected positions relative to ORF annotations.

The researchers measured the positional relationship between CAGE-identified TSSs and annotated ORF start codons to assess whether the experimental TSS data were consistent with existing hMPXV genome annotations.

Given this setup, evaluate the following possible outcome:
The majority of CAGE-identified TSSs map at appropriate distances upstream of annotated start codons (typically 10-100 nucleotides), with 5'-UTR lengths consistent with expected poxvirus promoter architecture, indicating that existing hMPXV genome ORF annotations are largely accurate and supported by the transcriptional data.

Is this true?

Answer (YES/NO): YES